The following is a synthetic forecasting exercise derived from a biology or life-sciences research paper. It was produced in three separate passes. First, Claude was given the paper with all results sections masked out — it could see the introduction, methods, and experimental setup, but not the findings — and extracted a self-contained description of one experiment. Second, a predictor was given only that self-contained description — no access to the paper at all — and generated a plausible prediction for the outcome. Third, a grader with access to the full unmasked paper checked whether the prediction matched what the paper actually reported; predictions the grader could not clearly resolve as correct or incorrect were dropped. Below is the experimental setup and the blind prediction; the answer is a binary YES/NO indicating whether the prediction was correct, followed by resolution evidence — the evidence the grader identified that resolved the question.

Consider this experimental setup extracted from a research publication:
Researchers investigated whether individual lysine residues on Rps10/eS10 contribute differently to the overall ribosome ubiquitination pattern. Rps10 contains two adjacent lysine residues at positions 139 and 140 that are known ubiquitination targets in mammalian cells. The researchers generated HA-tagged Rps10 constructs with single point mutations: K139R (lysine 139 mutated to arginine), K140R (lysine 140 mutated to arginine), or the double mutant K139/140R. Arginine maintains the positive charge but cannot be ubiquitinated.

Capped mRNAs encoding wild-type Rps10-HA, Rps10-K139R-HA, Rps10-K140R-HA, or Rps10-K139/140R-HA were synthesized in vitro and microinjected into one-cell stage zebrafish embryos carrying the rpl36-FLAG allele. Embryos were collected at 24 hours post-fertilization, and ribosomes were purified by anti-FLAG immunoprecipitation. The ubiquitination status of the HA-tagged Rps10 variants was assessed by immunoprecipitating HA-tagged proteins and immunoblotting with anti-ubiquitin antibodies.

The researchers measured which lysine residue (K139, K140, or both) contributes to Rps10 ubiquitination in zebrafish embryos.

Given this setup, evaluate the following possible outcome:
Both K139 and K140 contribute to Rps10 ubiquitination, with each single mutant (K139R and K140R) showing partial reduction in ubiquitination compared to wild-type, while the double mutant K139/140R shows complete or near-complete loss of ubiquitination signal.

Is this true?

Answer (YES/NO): NO